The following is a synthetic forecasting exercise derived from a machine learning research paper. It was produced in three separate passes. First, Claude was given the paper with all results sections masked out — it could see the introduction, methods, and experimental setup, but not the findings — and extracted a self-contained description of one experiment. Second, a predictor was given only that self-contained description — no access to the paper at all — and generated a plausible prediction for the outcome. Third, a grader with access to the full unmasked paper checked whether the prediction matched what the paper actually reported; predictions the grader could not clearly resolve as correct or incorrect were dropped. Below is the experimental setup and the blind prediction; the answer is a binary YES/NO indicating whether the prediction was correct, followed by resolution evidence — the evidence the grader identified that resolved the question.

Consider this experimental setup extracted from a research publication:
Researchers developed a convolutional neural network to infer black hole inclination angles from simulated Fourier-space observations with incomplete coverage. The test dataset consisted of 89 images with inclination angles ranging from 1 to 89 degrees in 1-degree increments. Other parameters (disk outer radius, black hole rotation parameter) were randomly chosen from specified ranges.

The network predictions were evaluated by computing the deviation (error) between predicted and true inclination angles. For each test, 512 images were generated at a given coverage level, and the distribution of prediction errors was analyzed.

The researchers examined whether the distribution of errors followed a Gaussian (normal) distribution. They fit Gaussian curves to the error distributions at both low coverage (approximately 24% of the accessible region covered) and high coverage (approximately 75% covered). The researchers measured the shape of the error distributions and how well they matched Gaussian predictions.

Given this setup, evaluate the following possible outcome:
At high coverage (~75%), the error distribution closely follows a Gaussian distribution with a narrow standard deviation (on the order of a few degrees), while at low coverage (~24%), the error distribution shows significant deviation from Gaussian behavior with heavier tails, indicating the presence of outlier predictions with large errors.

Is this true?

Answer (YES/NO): NO